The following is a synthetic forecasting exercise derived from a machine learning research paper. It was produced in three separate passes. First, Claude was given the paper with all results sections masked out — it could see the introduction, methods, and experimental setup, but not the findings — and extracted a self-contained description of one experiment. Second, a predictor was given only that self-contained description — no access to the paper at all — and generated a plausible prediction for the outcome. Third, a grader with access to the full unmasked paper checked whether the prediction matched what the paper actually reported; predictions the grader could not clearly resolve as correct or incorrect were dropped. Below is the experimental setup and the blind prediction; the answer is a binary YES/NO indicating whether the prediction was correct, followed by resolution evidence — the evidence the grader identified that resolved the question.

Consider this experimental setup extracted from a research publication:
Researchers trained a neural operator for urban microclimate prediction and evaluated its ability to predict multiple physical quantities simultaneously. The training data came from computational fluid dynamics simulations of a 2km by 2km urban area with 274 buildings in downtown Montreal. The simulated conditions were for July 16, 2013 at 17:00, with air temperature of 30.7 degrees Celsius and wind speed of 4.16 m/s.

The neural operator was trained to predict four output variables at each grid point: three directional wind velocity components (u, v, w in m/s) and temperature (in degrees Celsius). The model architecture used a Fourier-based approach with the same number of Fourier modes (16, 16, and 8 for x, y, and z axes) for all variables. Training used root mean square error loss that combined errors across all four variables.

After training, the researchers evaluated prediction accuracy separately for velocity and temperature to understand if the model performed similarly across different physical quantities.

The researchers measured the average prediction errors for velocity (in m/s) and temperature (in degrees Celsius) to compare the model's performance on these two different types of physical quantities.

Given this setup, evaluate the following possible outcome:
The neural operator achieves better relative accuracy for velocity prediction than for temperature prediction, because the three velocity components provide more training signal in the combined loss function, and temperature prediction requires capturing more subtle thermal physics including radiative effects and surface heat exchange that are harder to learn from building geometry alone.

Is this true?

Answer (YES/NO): NO